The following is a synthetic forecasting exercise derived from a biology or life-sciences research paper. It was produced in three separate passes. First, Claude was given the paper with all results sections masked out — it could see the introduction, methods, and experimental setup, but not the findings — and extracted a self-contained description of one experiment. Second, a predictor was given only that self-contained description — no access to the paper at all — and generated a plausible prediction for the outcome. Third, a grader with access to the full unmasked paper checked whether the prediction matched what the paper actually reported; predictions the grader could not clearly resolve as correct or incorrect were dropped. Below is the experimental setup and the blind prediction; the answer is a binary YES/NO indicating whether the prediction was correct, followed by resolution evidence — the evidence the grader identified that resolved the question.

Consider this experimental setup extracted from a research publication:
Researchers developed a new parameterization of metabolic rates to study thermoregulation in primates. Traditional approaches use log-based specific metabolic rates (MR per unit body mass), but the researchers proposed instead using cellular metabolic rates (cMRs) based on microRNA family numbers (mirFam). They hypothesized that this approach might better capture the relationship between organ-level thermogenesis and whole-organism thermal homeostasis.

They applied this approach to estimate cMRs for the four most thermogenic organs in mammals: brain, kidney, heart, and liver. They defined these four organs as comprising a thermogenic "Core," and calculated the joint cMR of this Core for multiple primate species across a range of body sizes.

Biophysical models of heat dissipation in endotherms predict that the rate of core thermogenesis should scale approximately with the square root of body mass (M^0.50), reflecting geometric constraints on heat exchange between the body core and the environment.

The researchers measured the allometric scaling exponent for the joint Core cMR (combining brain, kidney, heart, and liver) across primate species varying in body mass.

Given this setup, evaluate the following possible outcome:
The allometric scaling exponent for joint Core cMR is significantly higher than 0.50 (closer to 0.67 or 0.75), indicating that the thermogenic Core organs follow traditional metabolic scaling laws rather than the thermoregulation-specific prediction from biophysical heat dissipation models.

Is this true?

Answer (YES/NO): NO